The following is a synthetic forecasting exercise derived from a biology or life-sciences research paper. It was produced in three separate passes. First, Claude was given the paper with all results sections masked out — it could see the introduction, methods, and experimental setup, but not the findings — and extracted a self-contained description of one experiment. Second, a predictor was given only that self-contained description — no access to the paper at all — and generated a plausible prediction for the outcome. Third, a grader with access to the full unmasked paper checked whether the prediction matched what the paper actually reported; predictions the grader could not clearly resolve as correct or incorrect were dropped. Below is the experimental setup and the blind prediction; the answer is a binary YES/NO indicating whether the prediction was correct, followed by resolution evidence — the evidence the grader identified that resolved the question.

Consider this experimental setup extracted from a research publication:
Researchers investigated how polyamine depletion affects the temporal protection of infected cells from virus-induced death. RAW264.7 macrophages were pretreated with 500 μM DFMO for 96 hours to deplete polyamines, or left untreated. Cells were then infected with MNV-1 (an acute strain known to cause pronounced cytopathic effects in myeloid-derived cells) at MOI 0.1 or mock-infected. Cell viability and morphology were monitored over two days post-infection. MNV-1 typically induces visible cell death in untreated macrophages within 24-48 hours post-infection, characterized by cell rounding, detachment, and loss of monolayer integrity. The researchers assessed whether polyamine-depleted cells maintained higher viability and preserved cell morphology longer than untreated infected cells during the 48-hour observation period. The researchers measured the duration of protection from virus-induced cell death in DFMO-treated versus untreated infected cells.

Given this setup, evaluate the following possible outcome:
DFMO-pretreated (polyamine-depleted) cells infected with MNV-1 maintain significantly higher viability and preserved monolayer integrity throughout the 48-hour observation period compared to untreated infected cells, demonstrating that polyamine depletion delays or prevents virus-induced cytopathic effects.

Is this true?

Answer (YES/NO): YES